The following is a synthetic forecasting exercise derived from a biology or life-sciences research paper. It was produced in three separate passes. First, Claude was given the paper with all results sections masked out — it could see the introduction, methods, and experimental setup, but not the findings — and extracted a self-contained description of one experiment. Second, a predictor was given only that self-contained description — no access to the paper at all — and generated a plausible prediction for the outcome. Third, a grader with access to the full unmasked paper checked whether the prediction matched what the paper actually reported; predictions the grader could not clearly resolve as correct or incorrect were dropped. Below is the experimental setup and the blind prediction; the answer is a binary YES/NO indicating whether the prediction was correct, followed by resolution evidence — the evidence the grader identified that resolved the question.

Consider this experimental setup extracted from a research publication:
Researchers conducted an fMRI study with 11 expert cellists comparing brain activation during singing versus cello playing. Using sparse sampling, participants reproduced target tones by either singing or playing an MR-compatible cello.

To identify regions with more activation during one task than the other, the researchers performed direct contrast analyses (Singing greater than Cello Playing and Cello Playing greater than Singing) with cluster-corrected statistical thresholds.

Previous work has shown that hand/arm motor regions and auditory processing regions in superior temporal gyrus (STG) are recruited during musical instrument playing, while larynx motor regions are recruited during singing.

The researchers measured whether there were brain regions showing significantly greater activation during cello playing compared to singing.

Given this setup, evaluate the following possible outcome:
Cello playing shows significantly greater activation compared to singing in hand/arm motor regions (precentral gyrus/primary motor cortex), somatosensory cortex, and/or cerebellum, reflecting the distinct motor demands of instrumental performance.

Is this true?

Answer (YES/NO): YES